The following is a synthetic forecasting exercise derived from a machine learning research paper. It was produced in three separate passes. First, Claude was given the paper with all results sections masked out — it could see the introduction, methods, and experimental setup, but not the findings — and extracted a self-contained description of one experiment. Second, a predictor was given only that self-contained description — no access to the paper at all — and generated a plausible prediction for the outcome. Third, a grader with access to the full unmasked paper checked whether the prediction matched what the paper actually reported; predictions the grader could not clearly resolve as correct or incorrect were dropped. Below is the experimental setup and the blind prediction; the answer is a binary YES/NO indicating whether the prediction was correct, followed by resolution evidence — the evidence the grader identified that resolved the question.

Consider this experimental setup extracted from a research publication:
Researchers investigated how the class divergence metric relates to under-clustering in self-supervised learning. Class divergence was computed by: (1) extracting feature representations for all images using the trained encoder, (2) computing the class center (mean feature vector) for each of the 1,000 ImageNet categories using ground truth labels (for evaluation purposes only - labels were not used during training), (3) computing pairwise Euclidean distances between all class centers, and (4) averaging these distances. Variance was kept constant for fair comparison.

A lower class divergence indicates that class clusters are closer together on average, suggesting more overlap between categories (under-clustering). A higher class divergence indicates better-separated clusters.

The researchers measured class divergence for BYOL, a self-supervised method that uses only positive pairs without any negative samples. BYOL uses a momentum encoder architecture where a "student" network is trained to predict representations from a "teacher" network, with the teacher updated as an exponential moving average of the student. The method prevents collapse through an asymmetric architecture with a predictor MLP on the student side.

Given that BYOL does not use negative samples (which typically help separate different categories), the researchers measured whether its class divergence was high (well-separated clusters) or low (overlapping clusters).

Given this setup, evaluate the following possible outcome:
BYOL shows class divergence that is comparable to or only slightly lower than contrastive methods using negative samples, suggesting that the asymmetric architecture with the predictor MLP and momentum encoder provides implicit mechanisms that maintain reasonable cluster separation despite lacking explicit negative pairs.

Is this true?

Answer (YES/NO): NO